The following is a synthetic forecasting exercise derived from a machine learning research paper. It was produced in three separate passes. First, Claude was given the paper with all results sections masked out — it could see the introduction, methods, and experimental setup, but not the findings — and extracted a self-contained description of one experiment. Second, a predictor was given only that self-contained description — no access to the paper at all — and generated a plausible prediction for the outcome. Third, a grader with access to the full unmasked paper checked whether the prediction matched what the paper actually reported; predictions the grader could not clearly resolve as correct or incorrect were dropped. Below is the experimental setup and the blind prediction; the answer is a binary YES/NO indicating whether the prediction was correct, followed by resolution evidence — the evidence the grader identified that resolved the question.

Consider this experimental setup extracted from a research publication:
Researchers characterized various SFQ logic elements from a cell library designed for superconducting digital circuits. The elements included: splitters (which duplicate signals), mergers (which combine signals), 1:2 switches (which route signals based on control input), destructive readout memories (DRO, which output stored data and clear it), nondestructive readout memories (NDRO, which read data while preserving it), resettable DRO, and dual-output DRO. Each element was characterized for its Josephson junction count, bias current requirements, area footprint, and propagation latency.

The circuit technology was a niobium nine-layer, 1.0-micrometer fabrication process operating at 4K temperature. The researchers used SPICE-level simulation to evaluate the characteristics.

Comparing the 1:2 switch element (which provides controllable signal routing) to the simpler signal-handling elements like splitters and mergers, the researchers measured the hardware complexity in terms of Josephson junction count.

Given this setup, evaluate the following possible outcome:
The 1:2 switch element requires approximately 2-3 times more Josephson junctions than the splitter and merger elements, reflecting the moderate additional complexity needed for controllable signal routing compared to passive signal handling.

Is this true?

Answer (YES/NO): NO